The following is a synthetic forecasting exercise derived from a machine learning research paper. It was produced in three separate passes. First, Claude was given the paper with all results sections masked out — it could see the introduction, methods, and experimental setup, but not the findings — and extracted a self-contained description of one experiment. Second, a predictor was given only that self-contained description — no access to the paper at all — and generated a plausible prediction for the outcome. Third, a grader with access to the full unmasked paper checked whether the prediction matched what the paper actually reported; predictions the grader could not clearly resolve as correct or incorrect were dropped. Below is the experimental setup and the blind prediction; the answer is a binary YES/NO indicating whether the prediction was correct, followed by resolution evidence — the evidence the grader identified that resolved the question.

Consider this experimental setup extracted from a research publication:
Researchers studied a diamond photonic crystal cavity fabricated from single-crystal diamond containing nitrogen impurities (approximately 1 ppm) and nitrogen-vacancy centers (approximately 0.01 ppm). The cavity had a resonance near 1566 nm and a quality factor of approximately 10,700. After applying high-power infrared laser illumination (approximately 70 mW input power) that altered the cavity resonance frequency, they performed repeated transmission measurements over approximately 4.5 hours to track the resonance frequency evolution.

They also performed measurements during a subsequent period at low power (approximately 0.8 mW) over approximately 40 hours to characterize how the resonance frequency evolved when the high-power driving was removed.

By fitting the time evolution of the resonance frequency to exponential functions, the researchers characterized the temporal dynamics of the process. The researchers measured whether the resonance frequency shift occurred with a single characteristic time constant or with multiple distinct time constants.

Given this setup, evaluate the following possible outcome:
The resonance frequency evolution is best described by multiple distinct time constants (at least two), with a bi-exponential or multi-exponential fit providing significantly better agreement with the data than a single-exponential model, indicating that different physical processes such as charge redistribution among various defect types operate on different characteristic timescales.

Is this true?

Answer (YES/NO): YES